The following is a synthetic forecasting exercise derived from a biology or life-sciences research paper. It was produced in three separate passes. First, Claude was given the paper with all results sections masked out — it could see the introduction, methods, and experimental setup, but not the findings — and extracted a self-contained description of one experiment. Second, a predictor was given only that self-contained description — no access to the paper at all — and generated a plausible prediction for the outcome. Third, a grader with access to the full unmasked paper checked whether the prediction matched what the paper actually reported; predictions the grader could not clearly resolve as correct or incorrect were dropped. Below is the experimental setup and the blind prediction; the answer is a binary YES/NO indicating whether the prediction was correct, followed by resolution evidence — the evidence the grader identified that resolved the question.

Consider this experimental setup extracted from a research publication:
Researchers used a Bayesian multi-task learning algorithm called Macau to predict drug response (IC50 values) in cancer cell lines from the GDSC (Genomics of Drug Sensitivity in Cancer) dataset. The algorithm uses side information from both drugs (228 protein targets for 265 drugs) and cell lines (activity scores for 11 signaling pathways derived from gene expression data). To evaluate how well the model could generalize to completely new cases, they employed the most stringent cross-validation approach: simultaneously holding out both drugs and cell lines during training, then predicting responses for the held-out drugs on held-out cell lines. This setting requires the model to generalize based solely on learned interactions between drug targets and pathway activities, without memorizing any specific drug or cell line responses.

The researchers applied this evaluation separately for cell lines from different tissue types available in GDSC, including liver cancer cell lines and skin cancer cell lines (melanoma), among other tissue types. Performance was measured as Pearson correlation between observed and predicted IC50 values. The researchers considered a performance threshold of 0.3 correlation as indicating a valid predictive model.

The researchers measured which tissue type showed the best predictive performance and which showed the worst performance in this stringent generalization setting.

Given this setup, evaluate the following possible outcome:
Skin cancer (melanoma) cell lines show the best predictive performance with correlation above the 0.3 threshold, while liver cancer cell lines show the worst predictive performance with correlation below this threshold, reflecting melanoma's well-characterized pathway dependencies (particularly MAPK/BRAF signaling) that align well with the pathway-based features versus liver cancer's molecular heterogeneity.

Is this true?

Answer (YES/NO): NO